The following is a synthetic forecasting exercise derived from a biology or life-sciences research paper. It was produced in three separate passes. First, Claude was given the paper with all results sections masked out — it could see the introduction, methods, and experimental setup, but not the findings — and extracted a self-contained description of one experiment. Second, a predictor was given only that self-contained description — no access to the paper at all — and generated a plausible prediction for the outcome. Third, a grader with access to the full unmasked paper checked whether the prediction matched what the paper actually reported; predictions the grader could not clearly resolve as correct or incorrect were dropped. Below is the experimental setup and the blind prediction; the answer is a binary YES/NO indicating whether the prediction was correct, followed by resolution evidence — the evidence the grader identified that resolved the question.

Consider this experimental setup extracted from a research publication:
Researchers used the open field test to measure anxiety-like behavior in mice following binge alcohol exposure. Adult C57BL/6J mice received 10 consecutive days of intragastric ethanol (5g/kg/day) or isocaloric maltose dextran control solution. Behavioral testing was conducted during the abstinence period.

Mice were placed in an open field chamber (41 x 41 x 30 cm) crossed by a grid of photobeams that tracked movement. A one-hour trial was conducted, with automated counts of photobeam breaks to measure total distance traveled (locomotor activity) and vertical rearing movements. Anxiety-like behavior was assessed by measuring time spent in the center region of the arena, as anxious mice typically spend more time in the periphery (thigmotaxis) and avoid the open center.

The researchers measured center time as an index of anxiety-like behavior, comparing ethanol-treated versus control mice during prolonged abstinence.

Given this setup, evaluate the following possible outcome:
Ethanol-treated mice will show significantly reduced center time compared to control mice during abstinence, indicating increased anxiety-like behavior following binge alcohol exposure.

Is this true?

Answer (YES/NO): YES